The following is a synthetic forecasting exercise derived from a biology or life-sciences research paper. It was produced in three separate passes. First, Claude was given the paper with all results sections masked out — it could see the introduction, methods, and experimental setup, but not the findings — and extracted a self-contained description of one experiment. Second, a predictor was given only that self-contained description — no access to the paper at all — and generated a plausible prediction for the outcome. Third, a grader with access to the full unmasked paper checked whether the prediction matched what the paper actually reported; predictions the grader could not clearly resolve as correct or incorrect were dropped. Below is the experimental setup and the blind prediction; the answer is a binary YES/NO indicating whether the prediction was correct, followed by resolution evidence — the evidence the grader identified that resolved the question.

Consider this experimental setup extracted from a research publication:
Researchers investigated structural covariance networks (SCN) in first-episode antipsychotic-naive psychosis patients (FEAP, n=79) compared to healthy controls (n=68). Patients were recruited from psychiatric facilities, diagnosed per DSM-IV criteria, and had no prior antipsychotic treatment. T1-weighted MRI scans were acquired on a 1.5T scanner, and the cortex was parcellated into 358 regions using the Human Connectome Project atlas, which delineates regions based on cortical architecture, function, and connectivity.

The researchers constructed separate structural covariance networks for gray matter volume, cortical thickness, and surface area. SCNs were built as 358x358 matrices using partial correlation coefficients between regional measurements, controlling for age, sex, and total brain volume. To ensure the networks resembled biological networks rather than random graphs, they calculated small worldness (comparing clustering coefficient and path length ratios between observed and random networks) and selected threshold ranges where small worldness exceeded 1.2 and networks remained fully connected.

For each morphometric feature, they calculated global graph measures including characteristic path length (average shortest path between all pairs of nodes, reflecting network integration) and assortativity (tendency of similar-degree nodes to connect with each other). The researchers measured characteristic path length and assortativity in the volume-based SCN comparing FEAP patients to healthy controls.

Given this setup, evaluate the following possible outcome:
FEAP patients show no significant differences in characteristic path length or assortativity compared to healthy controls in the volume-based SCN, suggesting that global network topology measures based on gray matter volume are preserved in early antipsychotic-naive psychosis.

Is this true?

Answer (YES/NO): NO